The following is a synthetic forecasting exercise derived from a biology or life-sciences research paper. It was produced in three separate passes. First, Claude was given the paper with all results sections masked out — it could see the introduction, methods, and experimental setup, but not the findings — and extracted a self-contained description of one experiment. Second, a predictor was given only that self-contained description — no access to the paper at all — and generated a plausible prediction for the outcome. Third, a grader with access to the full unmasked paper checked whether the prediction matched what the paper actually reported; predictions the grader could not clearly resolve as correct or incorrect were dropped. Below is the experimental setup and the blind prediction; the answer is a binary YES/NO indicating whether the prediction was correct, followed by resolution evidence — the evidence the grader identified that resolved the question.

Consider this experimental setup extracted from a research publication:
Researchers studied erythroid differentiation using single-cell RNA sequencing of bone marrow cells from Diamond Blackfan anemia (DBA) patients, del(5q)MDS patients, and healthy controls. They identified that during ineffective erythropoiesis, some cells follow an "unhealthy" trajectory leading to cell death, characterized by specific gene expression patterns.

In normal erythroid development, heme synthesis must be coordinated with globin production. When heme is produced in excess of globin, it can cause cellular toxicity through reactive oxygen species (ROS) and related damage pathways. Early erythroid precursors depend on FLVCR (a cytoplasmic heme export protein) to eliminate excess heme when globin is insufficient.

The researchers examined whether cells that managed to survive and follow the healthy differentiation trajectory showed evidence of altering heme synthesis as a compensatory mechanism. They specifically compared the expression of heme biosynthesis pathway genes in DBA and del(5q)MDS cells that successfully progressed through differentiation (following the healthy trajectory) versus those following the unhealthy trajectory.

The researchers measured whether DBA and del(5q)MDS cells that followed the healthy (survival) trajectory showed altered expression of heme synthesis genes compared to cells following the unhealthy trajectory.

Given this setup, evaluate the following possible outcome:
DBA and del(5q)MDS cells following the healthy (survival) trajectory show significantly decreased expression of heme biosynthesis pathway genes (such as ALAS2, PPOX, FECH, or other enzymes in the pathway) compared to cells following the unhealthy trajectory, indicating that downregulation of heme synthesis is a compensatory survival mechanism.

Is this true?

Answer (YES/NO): NO